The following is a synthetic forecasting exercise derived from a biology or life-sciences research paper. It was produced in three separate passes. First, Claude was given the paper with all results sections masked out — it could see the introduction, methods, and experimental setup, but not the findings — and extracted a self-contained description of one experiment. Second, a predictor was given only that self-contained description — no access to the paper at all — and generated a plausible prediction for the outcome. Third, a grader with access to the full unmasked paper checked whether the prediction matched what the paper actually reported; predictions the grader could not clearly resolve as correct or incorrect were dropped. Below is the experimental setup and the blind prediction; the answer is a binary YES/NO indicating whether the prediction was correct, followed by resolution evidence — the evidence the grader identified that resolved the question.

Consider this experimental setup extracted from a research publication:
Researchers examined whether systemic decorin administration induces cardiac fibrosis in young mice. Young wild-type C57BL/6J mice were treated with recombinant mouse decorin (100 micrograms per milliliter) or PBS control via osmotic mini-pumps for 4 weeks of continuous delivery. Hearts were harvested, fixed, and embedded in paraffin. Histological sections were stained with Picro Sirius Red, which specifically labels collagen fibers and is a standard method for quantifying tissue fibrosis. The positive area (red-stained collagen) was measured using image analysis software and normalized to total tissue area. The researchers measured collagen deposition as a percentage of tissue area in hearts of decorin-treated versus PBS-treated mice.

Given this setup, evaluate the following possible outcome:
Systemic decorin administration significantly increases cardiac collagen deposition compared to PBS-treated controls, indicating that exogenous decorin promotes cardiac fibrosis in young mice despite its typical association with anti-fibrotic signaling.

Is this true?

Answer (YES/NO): NO